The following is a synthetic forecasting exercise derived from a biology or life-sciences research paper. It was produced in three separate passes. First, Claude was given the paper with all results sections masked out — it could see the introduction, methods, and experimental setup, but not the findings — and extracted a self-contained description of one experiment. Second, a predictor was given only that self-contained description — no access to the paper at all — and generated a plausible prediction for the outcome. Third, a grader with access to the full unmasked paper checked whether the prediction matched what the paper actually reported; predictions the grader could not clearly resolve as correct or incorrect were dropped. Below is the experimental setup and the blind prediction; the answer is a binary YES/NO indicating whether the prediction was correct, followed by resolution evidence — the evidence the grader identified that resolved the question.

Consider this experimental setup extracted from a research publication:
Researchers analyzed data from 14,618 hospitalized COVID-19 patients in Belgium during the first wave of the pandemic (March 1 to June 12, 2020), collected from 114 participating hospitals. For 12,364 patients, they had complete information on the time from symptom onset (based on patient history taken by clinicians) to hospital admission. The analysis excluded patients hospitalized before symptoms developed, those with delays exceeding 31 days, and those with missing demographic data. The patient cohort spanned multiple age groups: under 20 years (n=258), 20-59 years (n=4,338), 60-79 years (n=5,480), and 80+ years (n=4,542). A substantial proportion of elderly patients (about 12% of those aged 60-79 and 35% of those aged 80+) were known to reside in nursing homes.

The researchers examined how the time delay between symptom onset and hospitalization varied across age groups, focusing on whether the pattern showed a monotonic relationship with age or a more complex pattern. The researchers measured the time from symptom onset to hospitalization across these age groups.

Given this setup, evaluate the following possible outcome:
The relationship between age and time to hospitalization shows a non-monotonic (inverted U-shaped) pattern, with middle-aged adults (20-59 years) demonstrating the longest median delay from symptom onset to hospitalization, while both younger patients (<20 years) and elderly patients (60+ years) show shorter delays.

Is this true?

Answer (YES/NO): NO